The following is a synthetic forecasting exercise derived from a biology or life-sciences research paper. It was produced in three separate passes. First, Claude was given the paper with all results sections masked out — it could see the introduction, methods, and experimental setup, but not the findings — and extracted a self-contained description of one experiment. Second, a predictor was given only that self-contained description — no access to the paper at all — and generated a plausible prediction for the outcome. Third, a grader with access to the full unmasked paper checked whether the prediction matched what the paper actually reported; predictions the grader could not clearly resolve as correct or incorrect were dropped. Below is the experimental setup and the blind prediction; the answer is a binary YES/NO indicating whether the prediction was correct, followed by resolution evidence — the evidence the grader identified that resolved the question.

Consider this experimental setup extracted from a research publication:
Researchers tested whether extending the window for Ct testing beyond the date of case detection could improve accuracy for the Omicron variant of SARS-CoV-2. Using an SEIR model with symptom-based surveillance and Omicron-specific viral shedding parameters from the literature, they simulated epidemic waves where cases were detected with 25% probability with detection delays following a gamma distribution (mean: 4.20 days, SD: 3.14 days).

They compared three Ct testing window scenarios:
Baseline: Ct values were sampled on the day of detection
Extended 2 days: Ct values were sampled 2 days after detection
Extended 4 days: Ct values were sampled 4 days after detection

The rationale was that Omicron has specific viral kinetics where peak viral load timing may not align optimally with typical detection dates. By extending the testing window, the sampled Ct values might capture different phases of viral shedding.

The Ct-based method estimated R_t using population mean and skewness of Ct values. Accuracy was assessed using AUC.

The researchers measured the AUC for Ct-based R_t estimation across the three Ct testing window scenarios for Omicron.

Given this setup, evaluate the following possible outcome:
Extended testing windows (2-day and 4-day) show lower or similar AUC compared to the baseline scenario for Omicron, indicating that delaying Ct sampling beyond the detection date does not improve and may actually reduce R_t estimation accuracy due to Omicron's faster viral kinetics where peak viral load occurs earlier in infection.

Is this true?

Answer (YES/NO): NO